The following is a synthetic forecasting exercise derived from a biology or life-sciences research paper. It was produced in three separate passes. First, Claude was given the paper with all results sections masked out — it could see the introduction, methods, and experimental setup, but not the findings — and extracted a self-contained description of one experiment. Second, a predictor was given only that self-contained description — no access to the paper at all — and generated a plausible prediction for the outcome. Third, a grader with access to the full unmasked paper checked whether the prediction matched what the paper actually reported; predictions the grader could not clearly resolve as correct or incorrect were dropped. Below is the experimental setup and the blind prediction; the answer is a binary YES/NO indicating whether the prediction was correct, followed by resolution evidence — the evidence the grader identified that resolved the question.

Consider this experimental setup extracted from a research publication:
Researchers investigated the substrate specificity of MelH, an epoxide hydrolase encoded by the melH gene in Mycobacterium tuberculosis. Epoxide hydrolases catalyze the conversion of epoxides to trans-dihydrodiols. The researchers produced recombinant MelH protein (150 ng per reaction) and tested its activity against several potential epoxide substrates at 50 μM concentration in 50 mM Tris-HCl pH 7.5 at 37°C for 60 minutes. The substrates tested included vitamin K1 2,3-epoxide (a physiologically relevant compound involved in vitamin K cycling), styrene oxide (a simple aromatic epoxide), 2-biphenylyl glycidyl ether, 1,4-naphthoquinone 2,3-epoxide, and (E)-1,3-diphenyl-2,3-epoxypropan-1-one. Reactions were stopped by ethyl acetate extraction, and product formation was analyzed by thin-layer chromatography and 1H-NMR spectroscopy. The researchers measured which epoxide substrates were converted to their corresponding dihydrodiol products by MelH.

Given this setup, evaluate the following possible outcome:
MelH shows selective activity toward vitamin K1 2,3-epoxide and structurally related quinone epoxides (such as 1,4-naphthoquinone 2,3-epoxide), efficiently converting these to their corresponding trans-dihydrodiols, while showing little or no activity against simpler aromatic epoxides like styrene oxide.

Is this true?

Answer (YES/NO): NO